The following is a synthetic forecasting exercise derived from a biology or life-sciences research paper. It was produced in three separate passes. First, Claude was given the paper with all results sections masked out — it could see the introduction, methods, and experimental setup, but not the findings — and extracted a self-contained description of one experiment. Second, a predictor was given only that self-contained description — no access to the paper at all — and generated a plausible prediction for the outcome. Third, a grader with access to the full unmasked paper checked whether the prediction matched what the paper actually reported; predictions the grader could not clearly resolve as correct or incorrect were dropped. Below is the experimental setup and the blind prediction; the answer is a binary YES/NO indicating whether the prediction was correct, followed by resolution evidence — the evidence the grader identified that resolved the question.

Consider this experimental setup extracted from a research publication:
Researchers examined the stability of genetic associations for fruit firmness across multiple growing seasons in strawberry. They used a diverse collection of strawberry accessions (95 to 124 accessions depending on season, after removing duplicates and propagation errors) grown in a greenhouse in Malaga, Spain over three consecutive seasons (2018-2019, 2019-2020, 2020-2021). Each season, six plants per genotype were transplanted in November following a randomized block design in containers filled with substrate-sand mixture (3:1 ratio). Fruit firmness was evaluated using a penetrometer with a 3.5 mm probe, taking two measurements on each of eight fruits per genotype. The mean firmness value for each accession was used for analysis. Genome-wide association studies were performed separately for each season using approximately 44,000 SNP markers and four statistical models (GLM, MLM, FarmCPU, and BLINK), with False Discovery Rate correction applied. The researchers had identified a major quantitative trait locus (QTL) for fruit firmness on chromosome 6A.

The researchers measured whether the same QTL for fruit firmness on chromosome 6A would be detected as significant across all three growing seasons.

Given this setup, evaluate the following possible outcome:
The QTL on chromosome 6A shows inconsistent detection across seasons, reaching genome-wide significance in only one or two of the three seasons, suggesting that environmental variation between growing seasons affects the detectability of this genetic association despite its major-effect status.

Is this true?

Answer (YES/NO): YES